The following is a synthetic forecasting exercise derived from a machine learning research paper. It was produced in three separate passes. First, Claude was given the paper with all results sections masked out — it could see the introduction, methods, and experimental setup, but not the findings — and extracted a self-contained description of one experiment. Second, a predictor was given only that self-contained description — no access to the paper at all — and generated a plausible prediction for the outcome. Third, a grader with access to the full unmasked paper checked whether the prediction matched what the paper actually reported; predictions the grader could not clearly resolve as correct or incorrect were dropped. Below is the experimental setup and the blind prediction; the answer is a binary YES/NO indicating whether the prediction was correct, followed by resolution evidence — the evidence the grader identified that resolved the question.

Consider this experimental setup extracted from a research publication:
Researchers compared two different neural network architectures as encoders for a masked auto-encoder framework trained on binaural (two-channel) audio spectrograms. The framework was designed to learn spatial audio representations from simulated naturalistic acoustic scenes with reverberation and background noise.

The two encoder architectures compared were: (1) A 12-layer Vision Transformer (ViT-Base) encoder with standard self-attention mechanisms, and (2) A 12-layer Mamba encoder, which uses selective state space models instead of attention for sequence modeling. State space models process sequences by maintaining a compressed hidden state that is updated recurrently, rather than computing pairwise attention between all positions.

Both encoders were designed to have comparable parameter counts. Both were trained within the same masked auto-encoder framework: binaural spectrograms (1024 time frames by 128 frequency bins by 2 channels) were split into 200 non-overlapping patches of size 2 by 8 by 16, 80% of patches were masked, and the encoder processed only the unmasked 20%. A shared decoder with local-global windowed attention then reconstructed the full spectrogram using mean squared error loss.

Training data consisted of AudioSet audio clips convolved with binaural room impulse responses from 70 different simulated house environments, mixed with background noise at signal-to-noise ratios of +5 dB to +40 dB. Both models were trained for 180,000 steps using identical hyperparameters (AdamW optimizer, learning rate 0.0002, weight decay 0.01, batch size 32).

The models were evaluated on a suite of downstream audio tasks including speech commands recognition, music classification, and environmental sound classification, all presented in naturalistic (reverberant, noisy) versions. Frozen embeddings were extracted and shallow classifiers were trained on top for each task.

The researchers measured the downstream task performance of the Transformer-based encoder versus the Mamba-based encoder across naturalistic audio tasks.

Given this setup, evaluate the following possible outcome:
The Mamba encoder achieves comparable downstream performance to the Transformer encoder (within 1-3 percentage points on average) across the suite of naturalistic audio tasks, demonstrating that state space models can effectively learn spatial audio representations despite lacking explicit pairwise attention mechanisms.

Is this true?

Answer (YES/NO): NO